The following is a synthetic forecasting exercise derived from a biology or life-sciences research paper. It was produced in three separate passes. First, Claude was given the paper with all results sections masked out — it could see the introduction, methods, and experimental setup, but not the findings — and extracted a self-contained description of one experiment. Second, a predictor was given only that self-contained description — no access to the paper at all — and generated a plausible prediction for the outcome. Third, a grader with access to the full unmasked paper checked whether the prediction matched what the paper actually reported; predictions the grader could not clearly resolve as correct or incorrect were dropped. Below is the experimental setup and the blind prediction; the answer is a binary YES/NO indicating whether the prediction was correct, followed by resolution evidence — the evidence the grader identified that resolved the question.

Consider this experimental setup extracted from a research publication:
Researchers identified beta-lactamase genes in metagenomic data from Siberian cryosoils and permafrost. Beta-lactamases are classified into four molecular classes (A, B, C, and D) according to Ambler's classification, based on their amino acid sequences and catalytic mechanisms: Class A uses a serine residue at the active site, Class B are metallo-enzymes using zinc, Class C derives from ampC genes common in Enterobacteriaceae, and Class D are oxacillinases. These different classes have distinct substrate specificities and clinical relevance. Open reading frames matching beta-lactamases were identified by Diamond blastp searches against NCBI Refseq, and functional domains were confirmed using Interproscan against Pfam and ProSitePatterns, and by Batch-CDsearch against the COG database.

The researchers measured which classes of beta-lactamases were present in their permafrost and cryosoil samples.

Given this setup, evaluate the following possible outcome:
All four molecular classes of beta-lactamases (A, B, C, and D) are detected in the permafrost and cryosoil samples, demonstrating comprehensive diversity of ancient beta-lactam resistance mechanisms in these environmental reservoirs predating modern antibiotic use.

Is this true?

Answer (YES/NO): YES